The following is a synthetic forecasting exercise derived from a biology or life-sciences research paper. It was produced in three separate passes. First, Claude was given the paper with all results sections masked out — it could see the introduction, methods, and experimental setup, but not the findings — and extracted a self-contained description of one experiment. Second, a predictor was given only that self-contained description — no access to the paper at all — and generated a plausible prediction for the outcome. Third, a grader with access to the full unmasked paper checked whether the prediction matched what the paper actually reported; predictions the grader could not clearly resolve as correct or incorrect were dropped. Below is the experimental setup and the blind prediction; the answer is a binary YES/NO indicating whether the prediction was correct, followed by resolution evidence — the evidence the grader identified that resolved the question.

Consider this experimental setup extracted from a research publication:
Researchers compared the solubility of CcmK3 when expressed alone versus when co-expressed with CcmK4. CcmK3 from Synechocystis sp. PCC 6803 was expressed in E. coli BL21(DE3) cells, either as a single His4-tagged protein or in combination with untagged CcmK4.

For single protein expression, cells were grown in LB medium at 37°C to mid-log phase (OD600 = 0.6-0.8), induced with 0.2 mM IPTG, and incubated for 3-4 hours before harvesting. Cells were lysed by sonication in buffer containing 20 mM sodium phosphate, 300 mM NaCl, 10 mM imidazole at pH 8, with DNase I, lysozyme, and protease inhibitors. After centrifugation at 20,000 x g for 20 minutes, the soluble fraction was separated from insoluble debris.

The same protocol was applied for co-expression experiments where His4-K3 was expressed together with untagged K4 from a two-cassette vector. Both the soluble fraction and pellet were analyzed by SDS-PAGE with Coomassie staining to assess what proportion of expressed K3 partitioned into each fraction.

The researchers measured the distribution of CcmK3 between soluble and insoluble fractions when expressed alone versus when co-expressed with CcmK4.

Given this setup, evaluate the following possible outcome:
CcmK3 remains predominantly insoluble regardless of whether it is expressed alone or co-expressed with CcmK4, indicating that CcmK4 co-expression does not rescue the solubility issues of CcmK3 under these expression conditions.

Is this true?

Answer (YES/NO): NO